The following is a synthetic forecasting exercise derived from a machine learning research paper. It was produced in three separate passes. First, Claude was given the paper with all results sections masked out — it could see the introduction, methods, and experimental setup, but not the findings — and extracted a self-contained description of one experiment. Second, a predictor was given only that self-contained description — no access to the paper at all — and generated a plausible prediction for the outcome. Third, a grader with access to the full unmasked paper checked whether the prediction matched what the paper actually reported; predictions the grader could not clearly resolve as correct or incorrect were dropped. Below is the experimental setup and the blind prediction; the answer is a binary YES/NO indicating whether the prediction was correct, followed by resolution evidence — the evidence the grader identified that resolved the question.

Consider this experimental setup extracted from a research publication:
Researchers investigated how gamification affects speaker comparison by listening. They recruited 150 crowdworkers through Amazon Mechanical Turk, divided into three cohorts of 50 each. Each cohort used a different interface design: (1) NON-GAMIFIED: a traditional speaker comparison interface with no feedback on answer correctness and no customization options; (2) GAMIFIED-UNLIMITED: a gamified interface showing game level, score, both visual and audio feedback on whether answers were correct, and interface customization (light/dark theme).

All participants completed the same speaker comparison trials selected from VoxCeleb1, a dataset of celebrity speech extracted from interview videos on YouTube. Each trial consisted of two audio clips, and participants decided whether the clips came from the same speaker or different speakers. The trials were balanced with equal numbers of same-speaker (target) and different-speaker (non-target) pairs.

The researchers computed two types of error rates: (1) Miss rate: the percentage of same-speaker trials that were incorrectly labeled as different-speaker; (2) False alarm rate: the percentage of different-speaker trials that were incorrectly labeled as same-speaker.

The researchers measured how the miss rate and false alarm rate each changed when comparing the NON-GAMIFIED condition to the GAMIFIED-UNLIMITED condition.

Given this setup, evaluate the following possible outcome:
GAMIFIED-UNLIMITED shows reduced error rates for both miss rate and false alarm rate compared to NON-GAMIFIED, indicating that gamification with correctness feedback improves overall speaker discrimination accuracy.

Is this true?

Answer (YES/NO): NO